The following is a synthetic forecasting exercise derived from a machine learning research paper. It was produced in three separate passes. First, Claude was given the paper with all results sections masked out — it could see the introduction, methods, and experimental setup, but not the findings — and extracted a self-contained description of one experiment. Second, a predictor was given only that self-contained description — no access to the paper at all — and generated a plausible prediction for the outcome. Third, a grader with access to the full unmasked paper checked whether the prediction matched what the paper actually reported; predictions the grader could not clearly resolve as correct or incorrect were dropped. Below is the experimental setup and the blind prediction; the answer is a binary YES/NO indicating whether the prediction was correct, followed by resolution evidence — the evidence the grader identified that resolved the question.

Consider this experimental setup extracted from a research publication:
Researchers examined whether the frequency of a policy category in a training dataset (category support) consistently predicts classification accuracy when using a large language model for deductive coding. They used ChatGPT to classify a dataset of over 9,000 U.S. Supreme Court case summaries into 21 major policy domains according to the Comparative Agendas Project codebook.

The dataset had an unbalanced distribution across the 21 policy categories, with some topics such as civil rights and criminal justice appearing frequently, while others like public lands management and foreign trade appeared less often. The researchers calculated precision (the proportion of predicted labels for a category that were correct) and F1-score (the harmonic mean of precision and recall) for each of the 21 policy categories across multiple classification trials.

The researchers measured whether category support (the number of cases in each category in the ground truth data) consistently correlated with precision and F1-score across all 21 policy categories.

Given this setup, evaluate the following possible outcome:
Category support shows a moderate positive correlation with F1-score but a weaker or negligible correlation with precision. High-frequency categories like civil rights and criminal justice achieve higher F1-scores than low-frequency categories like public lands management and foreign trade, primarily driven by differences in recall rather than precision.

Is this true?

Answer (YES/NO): NO